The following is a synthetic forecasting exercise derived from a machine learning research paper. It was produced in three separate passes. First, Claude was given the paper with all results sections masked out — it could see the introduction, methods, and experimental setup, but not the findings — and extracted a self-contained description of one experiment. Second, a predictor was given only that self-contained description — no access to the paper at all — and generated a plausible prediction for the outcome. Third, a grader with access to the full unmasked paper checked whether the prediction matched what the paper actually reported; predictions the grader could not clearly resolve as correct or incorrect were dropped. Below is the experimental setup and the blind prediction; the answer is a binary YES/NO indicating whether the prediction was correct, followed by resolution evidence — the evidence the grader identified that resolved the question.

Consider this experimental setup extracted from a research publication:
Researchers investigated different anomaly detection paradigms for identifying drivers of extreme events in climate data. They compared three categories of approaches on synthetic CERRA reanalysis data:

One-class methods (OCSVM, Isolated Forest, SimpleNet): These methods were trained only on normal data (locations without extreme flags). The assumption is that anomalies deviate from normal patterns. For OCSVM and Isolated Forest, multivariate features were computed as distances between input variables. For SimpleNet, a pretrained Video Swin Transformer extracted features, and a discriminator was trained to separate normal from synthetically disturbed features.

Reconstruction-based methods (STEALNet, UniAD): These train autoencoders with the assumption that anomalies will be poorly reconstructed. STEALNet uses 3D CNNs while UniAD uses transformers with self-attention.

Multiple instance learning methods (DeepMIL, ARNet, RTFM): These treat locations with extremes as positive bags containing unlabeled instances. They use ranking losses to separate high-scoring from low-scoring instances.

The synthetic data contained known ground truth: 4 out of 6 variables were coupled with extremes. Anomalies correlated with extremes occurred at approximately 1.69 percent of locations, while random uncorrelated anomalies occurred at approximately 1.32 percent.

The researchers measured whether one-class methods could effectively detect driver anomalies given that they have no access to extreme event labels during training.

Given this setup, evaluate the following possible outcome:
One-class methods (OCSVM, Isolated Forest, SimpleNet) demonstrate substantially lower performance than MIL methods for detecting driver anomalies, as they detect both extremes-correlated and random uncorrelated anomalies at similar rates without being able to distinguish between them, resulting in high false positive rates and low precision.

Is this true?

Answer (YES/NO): NO